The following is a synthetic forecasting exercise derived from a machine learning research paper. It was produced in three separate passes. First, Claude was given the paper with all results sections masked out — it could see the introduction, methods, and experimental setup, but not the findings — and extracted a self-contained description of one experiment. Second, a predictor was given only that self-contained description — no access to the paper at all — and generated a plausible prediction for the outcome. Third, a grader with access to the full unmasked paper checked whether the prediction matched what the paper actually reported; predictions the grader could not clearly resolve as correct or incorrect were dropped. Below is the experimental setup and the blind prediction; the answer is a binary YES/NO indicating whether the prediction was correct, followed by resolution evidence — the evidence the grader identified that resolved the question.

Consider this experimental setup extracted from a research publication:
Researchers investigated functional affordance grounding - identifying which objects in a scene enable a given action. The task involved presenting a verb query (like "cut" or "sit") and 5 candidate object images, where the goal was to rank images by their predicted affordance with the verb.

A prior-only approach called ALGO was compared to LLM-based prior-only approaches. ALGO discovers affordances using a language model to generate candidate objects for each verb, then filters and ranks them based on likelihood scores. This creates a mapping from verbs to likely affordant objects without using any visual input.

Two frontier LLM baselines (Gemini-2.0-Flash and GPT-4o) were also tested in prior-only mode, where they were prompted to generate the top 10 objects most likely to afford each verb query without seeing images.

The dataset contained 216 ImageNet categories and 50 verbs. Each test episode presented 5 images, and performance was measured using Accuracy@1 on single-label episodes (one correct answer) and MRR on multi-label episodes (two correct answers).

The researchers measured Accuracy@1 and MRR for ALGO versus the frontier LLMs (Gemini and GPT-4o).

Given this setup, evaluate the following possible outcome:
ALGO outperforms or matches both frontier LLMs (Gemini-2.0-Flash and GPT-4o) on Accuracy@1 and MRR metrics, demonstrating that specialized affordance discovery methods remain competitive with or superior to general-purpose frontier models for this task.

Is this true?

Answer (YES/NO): NO